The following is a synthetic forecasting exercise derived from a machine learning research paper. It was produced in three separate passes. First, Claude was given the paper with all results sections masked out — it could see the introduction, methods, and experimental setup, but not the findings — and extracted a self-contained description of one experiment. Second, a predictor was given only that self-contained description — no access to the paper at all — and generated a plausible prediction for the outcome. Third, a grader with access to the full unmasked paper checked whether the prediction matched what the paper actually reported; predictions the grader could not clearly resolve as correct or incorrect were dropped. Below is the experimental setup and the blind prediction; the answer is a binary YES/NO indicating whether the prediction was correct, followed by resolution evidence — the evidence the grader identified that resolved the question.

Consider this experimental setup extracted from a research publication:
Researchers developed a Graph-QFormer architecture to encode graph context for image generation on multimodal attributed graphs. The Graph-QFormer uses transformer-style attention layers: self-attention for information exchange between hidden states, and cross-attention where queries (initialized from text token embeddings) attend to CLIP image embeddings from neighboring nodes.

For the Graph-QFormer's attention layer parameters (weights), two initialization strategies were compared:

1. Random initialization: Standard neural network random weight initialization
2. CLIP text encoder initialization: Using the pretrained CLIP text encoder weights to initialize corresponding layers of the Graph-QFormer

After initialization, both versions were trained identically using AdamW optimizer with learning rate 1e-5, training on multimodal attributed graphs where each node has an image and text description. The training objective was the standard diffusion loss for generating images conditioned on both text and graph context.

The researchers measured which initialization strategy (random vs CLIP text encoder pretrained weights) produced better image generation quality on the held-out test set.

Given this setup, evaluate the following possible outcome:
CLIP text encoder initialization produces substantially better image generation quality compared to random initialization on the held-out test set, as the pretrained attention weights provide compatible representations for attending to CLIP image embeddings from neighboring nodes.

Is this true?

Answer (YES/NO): NO